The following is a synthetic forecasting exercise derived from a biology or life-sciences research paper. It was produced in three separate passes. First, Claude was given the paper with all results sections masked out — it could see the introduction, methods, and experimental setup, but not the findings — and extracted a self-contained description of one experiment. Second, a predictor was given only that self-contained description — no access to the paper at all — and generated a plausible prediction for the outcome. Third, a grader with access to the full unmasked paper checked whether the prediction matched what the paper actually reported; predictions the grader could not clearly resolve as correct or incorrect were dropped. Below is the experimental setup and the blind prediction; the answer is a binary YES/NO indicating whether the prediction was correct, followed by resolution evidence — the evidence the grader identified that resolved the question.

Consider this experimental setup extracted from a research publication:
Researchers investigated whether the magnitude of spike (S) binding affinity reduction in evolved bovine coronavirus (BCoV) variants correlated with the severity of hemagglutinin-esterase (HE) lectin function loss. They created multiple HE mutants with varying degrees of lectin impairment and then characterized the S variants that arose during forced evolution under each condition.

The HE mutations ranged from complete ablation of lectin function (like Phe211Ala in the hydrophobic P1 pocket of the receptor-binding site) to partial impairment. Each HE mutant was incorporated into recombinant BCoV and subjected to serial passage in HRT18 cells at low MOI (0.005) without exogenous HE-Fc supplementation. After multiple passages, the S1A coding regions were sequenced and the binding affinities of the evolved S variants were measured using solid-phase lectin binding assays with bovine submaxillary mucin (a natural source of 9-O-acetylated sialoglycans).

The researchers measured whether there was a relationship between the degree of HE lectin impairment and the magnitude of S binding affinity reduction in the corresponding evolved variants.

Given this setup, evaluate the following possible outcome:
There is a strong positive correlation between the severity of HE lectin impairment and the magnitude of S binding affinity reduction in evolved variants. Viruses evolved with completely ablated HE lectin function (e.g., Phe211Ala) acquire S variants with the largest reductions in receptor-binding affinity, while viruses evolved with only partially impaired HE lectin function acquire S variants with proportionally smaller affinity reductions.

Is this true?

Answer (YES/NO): NO